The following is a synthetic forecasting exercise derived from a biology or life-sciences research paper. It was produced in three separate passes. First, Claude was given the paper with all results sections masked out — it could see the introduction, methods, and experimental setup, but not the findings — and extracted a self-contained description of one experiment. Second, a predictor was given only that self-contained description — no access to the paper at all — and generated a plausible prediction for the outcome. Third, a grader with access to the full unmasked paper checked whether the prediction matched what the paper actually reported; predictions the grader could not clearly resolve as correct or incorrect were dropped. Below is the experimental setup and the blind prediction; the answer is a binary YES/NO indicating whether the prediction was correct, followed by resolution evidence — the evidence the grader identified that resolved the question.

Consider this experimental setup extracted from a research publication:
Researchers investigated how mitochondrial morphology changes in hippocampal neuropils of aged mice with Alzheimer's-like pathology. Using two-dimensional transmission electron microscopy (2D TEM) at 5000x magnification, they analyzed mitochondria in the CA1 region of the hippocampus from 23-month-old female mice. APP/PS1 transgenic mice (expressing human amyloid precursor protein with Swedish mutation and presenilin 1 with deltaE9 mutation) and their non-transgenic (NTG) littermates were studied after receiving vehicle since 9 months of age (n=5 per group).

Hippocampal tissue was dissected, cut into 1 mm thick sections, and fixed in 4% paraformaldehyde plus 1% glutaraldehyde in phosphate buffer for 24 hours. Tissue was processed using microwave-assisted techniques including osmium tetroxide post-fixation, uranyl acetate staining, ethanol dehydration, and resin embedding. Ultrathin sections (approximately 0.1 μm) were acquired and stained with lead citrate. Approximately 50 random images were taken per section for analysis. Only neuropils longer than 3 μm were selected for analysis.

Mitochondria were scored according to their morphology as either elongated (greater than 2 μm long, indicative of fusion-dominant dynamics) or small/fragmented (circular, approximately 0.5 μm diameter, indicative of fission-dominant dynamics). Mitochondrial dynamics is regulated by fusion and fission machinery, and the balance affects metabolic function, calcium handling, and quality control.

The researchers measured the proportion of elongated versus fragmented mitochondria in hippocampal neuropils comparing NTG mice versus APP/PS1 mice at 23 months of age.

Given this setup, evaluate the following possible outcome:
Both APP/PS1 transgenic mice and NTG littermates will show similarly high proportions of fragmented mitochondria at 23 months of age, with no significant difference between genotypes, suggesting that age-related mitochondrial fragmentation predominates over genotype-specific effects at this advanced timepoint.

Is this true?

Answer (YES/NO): NO